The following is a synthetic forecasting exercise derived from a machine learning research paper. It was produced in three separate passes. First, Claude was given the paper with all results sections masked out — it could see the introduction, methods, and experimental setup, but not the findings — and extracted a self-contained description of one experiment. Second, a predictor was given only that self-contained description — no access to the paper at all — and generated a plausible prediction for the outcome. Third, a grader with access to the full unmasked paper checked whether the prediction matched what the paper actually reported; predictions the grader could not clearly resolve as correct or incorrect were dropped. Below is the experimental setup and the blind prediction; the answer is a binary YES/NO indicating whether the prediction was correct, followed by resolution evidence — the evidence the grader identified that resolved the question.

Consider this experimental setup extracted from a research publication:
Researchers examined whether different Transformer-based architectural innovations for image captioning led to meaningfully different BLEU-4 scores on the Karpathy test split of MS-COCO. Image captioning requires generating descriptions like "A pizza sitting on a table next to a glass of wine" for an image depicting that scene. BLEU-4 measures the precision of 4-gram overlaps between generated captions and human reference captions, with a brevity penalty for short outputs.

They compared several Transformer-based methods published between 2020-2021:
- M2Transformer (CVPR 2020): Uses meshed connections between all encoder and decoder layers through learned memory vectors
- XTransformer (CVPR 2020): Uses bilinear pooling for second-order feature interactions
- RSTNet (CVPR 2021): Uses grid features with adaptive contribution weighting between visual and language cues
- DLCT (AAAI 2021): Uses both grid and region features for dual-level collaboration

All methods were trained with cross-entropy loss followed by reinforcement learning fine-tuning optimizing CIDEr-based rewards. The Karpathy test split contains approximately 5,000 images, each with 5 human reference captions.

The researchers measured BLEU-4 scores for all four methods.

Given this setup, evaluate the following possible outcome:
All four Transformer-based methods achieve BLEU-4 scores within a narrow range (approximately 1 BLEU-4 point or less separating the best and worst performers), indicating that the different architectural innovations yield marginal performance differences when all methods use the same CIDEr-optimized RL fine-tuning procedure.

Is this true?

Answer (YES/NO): YES